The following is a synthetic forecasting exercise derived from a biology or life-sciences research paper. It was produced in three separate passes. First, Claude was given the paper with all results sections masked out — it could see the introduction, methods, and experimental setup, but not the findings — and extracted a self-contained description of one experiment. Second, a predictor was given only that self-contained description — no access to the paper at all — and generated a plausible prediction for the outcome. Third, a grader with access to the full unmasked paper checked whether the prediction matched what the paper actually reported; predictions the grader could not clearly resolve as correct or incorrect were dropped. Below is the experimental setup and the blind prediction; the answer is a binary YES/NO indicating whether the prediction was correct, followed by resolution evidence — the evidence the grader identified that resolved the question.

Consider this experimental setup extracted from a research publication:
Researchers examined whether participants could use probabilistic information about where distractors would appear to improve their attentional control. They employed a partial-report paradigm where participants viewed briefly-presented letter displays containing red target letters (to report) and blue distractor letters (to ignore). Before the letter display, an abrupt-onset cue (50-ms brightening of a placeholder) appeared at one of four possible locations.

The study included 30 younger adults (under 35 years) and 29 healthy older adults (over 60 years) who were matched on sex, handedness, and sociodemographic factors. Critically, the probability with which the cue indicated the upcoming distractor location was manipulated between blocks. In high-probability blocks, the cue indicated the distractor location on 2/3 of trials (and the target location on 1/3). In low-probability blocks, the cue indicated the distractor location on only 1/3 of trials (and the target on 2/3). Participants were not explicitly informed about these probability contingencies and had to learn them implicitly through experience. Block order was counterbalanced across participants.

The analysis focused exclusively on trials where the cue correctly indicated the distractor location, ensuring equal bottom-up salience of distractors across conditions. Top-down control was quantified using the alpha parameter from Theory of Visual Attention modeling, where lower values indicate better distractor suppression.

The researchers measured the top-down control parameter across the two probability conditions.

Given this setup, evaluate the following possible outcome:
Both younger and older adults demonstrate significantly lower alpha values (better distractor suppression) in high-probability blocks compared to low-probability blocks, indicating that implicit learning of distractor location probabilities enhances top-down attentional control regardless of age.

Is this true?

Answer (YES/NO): YES